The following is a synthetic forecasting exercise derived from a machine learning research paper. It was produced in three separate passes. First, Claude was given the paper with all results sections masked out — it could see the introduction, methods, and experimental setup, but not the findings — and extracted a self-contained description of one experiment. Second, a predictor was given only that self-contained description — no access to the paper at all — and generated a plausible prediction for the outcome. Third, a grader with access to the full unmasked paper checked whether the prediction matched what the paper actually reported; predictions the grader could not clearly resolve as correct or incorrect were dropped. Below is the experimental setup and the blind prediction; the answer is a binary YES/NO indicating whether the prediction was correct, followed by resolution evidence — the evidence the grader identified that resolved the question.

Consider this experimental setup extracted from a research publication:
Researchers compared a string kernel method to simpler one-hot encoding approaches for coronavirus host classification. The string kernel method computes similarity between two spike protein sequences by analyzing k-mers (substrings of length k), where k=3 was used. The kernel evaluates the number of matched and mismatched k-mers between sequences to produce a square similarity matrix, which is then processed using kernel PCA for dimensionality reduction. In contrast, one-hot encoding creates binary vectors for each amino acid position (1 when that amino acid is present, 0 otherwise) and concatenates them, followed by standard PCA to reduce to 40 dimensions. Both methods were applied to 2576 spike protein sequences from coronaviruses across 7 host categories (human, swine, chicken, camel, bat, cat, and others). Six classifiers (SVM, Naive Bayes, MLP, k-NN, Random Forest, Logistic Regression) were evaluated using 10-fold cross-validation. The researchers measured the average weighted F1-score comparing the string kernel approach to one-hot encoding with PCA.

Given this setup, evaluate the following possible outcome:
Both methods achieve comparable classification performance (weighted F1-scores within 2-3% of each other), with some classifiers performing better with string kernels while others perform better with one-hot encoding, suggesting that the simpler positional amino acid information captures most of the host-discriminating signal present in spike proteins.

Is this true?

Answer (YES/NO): NO